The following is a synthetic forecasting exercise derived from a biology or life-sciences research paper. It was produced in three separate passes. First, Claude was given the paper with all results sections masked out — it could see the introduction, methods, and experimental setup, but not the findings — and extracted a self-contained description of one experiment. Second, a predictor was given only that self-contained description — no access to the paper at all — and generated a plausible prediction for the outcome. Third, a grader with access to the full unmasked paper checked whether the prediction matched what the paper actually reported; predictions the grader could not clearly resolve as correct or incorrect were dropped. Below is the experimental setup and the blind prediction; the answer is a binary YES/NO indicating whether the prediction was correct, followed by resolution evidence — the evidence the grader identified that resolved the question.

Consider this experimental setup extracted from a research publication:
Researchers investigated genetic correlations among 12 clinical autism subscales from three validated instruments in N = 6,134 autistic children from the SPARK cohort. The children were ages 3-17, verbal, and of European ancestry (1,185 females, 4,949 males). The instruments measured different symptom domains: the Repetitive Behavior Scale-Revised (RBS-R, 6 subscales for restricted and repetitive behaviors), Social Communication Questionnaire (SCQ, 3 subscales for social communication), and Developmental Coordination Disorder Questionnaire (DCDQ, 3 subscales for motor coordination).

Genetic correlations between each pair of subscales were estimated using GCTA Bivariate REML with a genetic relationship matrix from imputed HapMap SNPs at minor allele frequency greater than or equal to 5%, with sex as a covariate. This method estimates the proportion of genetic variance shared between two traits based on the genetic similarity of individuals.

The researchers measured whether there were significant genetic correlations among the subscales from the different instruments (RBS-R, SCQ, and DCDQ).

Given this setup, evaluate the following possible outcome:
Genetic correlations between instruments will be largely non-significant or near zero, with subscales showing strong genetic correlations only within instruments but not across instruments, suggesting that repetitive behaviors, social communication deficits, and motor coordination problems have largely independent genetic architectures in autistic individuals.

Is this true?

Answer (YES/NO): NO